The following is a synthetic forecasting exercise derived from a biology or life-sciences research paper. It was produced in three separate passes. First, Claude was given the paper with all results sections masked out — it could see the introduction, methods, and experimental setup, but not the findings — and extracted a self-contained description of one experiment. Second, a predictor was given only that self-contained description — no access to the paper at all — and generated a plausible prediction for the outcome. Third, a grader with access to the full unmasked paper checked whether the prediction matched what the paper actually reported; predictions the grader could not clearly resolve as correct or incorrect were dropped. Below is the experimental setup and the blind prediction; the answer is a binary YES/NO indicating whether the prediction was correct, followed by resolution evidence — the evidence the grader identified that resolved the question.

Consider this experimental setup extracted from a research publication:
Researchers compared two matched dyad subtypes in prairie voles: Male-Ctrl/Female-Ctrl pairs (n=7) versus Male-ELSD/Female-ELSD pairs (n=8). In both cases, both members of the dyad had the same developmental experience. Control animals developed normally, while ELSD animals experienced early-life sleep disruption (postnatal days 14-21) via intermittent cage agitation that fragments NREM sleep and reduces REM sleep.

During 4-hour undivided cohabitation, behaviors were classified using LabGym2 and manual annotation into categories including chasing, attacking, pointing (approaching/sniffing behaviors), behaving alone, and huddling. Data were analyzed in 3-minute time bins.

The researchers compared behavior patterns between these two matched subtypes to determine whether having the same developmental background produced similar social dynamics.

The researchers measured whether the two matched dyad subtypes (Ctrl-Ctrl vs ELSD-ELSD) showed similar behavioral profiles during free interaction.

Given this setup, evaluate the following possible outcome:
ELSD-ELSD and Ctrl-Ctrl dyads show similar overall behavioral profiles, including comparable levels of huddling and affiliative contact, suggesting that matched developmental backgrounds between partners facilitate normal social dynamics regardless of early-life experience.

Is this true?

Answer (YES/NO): YES